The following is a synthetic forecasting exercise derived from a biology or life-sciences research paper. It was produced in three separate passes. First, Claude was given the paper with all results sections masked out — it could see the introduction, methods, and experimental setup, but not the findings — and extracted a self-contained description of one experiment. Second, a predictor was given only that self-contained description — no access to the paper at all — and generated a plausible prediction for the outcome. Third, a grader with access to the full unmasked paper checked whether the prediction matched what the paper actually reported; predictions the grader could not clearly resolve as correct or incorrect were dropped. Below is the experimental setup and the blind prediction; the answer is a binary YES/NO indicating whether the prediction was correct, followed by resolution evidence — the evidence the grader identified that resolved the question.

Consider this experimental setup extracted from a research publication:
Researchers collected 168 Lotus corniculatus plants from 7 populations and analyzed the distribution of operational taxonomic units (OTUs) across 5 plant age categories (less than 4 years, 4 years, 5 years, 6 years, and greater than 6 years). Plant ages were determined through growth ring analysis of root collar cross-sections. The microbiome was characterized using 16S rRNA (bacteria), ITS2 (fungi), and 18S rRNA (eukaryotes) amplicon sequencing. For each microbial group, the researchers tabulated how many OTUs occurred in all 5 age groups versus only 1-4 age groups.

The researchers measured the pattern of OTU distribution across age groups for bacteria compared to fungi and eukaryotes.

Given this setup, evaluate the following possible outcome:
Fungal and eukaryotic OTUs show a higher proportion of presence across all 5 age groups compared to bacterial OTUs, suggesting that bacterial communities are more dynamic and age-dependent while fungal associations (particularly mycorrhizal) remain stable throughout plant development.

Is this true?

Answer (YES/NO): NO